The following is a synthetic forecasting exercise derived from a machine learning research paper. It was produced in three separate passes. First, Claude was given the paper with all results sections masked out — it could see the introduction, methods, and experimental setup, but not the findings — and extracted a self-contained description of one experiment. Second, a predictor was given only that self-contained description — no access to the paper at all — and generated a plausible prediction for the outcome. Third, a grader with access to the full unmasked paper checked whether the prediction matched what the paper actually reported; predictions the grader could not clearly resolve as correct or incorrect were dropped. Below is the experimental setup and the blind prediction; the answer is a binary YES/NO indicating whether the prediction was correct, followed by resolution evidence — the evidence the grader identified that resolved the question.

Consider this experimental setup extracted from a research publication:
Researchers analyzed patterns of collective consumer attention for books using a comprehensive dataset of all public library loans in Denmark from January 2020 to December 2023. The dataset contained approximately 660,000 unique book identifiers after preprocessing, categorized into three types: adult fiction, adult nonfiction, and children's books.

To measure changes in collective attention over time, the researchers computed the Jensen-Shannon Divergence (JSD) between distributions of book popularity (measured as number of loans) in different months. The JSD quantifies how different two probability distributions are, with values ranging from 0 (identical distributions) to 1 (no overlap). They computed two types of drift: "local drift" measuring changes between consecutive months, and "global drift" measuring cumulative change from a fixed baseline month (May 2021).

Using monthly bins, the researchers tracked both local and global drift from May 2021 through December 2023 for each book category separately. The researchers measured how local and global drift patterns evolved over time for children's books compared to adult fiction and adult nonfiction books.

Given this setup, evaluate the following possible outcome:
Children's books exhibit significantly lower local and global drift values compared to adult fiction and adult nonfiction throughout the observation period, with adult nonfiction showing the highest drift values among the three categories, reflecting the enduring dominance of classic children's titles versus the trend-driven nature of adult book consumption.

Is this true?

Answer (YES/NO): NO